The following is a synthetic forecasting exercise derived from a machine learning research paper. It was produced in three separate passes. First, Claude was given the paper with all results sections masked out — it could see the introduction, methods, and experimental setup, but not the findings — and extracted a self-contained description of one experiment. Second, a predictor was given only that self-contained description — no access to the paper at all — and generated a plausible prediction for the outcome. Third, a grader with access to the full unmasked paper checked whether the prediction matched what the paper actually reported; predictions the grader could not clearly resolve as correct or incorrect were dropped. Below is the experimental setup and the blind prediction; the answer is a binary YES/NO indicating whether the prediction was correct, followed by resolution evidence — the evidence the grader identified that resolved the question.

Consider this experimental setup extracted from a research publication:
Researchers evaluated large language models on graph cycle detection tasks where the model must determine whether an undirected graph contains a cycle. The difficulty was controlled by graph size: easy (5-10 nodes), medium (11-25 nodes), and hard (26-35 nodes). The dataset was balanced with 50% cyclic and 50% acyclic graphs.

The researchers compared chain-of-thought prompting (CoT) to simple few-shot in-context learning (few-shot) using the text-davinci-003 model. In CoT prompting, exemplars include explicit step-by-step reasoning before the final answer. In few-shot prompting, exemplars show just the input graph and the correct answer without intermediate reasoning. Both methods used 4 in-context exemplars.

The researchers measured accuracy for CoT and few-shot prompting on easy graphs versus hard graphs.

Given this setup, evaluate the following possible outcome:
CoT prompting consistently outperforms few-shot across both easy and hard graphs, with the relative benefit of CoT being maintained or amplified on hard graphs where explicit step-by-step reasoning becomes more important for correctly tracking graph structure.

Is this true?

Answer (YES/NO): NO